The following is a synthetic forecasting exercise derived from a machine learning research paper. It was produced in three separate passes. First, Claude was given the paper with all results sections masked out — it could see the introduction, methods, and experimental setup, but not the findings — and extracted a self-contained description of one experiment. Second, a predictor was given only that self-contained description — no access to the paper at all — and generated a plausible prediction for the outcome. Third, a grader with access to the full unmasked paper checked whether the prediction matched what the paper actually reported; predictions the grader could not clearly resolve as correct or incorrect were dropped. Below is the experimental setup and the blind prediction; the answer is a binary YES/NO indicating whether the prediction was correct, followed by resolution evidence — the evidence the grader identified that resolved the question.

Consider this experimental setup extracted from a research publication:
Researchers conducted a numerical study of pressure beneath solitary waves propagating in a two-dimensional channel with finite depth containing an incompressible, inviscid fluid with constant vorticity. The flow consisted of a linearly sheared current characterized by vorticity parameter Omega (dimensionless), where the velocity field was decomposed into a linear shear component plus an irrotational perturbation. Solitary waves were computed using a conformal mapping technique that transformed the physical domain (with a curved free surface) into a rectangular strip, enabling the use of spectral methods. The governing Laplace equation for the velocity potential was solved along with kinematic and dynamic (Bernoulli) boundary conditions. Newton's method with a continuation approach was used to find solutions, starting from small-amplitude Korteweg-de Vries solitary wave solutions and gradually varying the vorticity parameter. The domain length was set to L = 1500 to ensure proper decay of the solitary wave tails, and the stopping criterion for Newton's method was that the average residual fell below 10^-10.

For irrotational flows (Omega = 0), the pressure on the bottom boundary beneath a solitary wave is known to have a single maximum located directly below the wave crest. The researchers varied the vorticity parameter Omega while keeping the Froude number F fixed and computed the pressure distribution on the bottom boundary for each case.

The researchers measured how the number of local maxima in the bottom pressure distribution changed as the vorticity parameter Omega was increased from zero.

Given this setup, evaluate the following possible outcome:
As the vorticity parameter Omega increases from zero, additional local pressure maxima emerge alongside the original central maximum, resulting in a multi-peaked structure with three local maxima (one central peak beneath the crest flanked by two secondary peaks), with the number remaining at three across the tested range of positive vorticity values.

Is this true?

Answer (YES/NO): NO